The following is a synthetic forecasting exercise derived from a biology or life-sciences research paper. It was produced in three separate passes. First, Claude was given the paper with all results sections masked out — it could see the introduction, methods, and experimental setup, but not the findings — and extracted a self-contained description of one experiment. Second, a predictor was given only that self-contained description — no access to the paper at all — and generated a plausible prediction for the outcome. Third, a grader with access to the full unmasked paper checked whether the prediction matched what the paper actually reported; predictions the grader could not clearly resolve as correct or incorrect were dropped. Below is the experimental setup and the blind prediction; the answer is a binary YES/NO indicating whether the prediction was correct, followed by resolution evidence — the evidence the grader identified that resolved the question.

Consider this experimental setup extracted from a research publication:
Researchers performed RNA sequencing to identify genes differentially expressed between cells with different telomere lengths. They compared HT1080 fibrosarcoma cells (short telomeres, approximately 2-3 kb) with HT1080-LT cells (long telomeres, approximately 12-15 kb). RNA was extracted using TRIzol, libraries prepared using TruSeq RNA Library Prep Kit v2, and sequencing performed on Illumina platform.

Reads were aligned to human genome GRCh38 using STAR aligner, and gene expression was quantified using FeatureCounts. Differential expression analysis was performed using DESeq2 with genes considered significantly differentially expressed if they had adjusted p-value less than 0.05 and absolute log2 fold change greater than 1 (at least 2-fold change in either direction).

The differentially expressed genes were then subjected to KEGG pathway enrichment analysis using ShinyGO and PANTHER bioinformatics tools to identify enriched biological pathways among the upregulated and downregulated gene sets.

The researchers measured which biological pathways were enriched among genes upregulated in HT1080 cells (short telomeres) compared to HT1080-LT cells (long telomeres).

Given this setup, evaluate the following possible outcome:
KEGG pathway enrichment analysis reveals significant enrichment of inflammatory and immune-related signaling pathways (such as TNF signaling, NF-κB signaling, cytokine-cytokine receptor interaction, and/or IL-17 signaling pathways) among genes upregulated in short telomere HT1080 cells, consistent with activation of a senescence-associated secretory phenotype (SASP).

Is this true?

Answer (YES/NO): YES